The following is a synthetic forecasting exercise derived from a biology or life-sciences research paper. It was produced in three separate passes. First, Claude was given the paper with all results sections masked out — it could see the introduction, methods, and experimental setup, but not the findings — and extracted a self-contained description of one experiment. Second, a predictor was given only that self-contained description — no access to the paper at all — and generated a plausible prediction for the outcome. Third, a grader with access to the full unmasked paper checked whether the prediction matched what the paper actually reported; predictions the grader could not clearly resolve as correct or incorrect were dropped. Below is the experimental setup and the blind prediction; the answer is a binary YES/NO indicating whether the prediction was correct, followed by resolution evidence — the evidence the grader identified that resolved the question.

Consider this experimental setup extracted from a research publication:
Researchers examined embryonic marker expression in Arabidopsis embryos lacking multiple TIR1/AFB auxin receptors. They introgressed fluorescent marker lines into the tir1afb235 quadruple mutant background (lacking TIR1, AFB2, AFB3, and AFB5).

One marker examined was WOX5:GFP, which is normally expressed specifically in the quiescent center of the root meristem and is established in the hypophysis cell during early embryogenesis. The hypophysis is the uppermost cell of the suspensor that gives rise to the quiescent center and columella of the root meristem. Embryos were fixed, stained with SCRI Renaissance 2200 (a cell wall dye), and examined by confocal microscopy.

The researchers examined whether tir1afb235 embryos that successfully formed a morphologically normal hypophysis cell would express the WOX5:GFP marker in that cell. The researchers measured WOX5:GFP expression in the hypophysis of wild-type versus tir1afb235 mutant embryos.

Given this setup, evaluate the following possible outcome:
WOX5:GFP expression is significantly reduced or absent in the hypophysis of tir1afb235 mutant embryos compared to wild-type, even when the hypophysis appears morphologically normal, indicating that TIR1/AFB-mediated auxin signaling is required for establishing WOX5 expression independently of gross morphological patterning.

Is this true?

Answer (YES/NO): YES